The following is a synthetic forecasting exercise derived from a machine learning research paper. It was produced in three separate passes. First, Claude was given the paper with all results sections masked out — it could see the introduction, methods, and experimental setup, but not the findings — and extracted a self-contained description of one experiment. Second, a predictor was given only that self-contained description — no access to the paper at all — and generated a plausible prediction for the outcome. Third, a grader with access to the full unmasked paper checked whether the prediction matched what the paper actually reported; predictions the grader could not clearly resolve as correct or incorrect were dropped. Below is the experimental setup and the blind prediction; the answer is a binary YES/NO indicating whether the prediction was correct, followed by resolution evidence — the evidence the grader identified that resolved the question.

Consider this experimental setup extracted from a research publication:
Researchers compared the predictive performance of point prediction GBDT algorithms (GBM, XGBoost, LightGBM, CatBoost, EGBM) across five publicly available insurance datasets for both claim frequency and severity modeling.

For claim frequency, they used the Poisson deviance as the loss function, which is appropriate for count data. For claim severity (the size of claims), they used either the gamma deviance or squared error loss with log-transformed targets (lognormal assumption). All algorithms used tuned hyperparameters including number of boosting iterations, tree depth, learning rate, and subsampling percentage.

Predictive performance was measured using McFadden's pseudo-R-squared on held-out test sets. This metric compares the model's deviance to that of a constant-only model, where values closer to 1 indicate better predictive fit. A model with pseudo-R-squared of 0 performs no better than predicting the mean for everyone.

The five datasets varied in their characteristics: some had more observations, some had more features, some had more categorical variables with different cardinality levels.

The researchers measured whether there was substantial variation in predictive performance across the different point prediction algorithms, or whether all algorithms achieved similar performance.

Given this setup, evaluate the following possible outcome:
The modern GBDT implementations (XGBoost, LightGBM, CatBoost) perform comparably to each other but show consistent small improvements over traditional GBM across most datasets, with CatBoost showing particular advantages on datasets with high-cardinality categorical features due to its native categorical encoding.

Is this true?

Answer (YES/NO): NO